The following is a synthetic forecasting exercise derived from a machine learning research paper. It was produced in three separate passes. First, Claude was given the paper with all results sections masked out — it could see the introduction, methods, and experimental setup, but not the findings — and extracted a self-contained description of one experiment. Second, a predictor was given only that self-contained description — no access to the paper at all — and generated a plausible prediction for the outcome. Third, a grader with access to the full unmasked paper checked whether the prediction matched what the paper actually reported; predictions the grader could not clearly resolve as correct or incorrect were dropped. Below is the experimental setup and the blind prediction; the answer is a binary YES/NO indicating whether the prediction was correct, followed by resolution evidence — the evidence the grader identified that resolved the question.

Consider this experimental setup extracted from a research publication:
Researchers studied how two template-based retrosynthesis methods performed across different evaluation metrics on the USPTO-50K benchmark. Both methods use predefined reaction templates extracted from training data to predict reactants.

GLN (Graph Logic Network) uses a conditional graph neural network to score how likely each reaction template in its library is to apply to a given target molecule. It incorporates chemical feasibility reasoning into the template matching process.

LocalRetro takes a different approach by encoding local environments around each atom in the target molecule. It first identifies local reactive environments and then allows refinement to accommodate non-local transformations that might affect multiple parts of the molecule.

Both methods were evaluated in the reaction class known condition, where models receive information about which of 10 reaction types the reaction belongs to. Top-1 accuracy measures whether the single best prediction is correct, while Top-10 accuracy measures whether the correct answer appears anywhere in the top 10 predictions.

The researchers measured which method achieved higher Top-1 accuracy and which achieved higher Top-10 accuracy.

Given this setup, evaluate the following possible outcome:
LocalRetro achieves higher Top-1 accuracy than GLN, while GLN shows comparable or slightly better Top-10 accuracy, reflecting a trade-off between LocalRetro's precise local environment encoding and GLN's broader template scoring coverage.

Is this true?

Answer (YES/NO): NO